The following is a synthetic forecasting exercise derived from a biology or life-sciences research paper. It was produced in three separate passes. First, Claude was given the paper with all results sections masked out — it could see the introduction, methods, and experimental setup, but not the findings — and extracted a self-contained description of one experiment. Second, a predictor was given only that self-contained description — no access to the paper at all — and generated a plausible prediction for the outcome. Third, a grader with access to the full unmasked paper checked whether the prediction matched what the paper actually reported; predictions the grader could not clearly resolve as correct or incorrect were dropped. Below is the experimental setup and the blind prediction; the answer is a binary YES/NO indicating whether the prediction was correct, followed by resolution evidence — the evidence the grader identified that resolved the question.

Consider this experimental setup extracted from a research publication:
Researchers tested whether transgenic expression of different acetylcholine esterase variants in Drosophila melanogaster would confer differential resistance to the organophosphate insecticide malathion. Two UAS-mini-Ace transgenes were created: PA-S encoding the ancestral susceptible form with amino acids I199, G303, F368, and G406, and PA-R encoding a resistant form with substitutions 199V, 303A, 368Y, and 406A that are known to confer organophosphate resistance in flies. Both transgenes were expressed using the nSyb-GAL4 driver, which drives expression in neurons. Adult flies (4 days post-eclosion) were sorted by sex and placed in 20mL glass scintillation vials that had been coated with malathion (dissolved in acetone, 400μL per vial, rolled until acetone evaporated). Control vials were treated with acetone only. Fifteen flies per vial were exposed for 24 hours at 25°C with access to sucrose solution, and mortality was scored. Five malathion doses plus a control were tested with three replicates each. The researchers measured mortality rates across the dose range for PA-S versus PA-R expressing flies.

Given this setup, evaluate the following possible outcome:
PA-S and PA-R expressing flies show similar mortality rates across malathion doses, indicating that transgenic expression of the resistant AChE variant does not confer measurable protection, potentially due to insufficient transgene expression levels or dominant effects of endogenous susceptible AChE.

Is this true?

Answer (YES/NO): NO